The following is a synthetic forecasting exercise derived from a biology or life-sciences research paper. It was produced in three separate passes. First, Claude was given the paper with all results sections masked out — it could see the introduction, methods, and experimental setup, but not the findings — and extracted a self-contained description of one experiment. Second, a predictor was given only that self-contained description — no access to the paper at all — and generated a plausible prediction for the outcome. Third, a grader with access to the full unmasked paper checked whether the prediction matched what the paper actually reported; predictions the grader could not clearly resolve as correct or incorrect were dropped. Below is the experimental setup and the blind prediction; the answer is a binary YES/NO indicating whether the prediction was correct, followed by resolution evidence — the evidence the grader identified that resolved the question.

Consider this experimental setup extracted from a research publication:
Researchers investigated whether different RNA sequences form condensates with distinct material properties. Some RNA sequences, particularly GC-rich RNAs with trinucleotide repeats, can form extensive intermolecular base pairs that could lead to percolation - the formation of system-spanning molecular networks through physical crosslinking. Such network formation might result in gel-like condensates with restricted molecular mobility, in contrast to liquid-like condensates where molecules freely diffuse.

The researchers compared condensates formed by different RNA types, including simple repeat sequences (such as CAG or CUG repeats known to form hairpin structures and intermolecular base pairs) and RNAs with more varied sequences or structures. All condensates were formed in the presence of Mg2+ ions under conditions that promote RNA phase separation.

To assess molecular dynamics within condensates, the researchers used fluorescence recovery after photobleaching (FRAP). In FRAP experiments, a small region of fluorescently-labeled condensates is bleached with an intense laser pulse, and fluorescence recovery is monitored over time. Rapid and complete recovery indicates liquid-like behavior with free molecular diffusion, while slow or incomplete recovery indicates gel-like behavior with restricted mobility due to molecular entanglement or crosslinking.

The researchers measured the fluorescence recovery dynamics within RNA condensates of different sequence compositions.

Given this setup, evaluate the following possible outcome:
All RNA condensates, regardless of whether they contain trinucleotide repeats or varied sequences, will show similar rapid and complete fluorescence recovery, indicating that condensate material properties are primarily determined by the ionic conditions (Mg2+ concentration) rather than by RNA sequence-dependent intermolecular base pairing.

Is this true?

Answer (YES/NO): NO